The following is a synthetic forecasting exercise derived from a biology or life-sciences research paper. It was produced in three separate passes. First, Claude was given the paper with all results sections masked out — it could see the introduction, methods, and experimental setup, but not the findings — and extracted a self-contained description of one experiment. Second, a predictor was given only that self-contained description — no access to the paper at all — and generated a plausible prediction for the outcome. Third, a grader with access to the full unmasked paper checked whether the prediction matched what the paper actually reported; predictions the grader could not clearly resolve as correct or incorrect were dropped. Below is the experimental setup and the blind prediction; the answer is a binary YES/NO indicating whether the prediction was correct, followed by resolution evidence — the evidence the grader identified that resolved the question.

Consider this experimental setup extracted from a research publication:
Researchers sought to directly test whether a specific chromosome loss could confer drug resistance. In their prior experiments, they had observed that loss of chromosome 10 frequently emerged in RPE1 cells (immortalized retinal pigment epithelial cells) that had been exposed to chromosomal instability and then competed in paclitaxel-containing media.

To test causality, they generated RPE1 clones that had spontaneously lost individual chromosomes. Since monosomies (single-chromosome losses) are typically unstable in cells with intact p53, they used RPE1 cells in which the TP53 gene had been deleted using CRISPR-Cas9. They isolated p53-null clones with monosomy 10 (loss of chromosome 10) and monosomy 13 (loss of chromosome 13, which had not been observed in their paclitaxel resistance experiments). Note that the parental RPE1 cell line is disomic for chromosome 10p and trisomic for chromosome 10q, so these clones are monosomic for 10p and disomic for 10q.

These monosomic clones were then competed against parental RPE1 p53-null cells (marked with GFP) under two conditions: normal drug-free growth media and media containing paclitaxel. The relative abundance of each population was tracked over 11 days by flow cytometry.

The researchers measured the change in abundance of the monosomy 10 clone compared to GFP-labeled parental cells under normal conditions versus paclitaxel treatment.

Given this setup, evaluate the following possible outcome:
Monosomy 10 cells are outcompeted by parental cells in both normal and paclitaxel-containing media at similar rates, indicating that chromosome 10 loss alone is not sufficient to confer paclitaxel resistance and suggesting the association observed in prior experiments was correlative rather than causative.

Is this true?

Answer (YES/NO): NO